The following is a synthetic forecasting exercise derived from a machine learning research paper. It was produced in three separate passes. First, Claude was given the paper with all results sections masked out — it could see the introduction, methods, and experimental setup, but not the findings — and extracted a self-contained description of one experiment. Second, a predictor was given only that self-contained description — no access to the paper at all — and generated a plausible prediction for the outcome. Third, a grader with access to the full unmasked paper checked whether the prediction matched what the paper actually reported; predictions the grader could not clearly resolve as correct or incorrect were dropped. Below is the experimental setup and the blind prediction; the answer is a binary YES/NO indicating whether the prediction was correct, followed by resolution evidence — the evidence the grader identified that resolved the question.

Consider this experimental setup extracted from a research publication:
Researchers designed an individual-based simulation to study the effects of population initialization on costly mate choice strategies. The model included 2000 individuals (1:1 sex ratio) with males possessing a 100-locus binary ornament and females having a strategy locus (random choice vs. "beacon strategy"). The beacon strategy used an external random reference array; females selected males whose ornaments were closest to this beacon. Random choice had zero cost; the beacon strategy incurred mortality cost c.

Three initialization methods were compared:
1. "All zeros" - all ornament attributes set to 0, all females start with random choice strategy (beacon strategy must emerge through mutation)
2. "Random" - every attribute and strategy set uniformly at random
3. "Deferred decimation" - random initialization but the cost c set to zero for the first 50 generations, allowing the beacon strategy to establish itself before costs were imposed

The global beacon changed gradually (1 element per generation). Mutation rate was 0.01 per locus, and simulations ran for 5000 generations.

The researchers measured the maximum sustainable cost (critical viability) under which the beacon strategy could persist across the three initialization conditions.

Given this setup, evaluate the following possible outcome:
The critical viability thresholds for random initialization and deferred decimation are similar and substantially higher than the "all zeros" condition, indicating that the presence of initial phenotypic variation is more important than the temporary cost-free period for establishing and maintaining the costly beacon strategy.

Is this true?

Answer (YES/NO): YES